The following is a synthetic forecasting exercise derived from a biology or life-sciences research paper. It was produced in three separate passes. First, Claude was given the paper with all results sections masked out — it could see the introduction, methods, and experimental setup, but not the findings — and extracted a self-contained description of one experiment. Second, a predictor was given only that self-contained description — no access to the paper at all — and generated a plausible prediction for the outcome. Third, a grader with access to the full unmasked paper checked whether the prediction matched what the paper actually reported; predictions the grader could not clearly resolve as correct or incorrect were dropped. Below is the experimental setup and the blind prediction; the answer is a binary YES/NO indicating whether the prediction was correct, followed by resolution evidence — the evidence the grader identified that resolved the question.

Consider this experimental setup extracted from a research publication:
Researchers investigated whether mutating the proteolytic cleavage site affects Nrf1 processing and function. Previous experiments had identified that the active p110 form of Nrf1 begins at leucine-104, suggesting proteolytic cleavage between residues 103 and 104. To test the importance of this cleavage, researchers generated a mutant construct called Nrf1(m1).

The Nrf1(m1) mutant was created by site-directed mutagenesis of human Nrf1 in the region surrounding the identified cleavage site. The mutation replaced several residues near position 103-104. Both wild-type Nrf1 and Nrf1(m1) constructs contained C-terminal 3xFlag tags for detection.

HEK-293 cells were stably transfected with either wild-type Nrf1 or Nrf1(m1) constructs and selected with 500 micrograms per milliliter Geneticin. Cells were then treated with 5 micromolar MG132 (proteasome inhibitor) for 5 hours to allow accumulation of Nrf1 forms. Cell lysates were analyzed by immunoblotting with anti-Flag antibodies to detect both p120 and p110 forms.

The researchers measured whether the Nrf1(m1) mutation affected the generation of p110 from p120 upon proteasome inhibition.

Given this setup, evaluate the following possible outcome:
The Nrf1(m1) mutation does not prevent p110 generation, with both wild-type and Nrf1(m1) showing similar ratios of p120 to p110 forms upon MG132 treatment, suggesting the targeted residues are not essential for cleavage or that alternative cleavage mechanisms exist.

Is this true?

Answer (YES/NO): NO